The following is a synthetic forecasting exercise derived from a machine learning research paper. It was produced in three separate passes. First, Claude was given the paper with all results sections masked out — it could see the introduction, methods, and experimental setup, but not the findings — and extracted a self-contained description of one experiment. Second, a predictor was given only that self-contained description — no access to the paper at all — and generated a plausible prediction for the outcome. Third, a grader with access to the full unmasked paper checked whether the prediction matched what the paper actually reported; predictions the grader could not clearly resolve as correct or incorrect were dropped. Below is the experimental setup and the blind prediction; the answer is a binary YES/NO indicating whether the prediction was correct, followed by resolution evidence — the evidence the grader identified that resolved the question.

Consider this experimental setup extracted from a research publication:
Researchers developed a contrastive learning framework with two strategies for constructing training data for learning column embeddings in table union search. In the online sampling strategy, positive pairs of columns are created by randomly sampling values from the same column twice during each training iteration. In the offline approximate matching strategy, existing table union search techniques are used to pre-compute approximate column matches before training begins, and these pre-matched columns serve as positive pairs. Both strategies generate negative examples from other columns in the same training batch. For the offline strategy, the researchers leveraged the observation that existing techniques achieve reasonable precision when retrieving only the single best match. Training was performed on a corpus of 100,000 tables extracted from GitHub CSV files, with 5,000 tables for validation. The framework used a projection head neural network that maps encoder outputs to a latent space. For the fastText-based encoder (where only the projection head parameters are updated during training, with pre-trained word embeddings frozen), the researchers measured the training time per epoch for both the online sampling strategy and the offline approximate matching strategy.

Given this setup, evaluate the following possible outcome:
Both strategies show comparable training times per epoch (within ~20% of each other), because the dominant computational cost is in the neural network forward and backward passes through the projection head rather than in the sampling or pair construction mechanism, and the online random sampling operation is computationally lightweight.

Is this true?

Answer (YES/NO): NO